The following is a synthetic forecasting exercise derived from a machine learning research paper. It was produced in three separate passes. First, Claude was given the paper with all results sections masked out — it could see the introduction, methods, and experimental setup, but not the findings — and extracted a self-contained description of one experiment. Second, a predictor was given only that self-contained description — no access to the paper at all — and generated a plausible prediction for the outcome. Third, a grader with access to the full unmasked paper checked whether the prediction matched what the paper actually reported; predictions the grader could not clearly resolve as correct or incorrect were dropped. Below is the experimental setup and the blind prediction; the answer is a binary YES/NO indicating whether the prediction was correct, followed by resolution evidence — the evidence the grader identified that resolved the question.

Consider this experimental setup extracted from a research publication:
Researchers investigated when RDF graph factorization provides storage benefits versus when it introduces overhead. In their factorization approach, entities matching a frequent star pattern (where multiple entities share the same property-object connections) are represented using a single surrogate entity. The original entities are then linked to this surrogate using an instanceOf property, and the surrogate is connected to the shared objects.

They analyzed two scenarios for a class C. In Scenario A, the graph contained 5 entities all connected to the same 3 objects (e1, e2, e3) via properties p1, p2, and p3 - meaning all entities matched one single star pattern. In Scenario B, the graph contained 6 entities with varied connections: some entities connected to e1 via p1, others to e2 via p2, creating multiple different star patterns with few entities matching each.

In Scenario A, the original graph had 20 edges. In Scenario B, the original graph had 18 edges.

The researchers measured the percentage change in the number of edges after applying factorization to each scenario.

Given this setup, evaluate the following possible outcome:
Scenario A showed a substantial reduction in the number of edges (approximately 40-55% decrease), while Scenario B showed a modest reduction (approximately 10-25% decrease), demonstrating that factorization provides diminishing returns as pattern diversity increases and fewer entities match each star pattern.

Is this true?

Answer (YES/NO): NO